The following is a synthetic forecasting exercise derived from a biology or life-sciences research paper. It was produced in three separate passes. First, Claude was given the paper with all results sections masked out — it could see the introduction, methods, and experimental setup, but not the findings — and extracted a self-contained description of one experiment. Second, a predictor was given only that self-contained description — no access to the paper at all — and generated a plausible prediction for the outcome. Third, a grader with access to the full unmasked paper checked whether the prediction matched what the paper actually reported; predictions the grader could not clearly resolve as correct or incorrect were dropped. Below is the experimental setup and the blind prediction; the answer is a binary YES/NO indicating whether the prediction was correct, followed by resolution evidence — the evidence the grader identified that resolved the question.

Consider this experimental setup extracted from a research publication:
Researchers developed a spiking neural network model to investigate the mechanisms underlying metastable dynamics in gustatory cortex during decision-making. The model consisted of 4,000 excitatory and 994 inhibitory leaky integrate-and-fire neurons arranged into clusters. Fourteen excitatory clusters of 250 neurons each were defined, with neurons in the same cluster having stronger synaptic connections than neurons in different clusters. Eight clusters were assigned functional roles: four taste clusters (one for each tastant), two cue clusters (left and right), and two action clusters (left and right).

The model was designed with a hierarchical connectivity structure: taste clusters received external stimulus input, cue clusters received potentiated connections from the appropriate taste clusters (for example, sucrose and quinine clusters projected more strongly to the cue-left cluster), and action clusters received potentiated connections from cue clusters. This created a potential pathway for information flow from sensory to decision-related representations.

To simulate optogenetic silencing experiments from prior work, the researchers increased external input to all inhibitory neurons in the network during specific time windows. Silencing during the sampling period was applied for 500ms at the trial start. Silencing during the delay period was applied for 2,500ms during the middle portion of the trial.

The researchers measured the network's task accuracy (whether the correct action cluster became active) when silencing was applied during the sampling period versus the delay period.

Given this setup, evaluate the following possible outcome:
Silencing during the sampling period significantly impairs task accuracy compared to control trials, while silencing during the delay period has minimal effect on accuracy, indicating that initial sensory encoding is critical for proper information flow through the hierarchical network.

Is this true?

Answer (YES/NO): NO